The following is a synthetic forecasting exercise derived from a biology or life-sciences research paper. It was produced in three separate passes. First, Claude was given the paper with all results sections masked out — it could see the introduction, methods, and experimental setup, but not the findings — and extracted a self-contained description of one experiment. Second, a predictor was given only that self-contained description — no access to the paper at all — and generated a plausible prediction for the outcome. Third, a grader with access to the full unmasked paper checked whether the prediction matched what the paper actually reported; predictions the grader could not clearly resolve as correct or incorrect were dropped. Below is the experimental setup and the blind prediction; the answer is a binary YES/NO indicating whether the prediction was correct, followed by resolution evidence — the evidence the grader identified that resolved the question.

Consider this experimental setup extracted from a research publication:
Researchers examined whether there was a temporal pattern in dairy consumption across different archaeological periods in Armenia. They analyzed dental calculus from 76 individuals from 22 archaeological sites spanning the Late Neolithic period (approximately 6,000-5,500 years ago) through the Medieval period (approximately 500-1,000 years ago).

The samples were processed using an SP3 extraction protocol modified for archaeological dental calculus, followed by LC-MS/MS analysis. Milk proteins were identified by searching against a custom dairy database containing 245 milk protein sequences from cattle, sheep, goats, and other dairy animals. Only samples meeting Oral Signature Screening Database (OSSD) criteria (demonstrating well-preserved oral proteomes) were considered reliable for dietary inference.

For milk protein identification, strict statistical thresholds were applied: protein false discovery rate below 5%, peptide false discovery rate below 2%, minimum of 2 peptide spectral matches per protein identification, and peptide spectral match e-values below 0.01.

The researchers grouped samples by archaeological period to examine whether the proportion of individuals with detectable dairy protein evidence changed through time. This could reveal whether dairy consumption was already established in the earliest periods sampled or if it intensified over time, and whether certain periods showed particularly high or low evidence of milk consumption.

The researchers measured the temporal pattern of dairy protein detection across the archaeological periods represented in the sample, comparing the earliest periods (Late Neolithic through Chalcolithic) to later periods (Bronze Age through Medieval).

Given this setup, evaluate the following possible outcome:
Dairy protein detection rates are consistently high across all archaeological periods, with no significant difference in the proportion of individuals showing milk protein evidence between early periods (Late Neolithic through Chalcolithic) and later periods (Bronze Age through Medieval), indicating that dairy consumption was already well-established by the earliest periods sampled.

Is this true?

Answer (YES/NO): NO